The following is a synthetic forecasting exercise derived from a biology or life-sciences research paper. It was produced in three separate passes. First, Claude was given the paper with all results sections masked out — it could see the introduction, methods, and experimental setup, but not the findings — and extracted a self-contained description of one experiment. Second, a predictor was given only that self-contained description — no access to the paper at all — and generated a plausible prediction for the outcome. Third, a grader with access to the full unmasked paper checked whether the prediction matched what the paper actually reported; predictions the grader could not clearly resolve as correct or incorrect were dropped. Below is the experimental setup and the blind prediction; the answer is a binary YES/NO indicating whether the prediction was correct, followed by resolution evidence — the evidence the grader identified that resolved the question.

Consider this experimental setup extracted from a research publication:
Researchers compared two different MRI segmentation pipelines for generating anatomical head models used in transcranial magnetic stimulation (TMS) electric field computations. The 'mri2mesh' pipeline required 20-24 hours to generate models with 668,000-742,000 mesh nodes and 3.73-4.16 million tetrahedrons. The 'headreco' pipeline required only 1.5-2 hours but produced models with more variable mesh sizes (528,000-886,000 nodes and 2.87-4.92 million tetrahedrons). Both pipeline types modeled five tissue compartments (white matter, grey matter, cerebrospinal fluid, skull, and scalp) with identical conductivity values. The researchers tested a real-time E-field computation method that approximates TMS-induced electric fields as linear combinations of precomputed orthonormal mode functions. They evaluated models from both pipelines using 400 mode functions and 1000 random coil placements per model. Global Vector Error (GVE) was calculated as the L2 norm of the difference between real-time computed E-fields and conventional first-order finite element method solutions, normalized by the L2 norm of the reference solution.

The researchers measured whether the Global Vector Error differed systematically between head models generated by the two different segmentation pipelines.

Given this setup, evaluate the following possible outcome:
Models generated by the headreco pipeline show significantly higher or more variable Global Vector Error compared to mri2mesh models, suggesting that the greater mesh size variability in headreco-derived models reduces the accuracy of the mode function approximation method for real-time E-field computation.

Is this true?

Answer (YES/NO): NO